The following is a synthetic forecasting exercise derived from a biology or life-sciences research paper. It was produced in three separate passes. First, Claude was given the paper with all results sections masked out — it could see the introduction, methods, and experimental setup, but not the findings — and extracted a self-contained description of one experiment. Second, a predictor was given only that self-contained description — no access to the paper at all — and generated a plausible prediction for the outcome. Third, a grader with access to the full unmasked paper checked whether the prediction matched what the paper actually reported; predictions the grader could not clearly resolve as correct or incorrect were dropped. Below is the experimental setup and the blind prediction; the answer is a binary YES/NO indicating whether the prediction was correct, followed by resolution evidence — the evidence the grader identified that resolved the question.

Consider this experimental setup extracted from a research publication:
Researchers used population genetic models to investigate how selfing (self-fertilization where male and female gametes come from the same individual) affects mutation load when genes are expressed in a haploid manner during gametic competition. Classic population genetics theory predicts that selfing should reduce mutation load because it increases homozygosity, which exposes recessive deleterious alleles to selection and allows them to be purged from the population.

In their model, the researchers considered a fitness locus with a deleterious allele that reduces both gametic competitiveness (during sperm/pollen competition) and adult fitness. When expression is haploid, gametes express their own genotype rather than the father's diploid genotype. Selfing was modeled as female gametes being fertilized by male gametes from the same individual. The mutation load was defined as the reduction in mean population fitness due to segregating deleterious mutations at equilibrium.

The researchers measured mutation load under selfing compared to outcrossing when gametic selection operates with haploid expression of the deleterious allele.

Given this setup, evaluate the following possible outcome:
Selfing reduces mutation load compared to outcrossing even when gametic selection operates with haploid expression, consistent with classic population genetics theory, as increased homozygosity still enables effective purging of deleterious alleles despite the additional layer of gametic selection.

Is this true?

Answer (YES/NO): NO